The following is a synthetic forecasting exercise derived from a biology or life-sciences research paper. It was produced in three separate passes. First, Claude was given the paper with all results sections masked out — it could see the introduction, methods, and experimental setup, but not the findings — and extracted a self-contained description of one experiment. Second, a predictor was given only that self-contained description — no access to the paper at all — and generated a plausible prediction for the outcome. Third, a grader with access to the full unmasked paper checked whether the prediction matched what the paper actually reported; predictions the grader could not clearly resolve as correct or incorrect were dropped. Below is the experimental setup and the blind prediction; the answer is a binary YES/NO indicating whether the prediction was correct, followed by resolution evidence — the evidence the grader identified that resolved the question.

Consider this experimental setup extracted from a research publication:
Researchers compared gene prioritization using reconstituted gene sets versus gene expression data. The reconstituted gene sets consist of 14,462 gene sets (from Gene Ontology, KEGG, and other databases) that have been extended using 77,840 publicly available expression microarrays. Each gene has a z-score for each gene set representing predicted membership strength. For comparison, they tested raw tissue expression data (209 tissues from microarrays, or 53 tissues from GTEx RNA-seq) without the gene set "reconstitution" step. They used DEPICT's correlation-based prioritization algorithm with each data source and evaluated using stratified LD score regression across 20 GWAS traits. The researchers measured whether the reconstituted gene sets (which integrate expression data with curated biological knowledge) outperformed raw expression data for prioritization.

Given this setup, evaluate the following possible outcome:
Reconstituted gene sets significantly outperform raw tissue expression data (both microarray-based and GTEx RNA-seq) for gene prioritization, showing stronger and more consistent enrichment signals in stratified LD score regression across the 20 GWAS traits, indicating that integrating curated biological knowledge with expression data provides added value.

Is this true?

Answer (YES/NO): NO